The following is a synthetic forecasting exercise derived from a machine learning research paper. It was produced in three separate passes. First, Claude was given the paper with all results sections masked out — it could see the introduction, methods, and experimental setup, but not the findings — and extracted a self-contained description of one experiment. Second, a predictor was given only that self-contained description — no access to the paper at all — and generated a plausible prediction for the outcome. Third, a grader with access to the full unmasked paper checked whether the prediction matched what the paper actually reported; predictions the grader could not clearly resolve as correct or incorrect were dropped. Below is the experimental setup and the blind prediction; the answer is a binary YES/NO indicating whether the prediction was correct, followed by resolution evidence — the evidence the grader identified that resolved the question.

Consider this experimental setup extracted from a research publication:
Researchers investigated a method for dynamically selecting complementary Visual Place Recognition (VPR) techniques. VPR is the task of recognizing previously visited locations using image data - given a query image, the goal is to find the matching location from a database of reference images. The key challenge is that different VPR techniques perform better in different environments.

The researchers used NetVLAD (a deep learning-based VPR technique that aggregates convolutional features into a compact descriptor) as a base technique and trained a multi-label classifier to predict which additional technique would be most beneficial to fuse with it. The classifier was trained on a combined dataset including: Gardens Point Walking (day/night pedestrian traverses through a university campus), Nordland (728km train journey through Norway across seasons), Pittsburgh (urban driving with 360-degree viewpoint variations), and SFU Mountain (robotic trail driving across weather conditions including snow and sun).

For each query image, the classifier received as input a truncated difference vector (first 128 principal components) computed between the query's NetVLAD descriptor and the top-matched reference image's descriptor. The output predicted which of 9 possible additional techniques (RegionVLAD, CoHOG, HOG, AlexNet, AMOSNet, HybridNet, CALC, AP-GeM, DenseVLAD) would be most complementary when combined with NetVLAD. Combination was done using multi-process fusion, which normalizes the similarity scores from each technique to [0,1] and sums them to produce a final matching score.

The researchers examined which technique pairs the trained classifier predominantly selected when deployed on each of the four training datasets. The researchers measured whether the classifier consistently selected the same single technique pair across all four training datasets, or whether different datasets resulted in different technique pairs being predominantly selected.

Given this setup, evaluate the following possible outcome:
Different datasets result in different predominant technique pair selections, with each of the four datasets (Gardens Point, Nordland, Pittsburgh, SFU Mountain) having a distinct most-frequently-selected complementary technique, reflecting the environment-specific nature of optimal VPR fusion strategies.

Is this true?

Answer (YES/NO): NO